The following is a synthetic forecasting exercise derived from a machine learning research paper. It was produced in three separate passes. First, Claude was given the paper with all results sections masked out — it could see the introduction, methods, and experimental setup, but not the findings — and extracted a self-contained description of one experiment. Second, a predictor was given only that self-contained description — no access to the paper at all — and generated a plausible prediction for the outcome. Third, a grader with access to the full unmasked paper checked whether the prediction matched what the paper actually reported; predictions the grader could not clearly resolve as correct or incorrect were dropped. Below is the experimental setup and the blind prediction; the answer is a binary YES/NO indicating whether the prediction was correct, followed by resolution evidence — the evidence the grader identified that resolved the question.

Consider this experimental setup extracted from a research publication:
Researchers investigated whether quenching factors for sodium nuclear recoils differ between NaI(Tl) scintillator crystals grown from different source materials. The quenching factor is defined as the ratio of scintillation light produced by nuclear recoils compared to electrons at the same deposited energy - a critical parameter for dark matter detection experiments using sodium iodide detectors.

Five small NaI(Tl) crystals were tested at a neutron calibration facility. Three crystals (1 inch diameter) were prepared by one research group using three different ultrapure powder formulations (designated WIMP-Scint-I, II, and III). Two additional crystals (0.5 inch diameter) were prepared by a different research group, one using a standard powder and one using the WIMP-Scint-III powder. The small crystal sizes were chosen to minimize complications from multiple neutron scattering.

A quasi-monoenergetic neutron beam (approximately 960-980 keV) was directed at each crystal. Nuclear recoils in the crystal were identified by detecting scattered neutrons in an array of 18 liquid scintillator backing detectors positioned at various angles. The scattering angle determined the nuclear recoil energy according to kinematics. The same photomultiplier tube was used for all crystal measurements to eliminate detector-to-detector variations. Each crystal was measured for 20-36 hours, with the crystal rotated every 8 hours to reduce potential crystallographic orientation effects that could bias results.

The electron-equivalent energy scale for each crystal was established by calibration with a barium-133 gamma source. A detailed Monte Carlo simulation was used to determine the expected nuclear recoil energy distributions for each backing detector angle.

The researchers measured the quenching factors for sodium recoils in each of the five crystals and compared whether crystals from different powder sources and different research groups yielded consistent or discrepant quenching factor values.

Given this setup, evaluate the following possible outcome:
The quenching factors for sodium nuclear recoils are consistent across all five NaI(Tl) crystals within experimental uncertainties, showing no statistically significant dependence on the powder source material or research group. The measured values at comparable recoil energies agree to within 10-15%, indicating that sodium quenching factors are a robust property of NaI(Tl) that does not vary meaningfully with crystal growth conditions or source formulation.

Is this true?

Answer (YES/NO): YES